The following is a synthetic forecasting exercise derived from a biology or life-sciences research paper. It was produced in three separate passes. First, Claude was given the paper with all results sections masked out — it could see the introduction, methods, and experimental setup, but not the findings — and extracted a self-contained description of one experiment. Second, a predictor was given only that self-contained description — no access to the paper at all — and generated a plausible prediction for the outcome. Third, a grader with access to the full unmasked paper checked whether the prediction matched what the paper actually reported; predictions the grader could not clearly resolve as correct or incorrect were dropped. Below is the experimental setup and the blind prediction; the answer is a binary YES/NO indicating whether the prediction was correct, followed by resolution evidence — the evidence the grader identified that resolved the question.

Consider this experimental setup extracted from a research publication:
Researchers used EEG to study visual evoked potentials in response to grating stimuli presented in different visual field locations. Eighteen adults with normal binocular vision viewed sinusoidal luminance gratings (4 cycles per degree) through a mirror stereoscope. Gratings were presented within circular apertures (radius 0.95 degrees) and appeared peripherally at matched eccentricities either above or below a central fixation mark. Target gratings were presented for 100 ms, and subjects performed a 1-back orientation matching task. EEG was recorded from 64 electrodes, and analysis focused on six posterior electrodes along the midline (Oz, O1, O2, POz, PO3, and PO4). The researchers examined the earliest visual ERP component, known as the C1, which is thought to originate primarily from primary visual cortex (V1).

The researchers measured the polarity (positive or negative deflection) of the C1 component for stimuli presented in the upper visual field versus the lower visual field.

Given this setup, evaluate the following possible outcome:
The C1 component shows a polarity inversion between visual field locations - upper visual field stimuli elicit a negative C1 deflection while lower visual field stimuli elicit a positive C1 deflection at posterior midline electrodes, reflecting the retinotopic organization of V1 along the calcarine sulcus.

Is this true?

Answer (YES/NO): YES